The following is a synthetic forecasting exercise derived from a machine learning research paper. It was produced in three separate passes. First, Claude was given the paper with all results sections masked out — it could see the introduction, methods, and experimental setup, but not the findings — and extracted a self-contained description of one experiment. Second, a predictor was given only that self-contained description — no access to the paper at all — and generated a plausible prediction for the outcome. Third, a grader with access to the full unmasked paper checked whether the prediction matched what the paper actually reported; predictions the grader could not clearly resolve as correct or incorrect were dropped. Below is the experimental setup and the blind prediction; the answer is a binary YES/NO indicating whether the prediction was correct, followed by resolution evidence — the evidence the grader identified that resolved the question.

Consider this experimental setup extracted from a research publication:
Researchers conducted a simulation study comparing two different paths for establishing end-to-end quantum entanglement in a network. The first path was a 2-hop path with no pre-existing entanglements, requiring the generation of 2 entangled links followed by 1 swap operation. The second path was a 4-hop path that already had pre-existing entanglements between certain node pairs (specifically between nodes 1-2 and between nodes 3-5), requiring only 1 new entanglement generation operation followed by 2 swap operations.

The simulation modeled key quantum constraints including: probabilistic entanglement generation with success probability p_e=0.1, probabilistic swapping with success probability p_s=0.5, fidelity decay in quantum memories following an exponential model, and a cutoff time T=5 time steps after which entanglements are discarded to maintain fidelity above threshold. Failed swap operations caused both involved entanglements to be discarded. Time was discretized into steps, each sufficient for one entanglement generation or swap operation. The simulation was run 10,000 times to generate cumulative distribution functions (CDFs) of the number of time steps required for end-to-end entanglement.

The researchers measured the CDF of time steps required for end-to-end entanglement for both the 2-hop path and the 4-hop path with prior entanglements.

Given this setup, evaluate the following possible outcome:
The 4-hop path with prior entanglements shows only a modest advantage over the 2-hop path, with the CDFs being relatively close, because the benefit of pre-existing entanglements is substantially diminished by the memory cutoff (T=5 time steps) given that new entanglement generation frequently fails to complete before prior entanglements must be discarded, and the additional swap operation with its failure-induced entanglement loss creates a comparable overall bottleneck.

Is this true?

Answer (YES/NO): NO